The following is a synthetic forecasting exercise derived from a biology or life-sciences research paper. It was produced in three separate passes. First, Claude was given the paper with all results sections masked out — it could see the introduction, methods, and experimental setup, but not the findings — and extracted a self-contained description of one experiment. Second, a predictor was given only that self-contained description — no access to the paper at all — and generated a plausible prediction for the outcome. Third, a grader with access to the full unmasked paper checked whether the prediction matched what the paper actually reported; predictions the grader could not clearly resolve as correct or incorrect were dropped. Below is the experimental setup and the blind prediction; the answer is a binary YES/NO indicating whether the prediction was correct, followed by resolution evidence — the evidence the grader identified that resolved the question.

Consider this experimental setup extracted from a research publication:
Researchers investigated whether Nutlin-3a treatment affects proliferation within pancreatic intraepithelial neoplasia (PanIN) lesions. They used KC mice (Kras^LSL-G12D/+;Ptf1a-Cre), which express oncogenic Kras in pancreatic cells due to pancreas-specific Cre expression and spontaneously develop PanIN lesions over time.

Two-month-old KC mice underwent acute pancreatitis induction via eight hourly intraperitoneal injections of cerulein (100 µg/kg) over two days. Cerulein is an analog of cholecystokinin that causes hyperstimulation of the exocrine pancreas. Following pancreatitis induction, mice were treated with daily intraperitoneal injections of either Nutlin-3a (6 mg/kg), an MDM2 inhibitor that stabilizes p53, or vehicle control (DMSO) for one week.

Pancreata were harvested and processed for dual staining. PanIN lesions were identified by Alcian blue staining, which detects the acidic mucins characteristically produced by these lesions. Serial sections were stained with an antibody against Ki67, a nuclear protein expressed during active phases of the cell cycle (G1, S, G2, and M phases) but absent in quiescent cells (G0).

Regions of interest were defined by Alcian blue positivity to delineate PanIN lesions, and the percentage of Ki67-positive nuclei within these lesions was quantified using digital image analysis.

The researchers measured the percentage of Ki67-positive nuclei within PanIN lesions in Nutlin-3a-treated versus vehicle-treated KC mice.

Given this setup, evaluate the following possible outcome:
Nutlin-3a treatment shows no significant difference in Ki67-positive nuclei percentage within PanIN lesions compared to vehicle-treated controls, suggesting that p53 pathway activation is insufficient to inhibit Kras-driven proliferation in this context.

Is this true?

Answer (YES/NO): NO